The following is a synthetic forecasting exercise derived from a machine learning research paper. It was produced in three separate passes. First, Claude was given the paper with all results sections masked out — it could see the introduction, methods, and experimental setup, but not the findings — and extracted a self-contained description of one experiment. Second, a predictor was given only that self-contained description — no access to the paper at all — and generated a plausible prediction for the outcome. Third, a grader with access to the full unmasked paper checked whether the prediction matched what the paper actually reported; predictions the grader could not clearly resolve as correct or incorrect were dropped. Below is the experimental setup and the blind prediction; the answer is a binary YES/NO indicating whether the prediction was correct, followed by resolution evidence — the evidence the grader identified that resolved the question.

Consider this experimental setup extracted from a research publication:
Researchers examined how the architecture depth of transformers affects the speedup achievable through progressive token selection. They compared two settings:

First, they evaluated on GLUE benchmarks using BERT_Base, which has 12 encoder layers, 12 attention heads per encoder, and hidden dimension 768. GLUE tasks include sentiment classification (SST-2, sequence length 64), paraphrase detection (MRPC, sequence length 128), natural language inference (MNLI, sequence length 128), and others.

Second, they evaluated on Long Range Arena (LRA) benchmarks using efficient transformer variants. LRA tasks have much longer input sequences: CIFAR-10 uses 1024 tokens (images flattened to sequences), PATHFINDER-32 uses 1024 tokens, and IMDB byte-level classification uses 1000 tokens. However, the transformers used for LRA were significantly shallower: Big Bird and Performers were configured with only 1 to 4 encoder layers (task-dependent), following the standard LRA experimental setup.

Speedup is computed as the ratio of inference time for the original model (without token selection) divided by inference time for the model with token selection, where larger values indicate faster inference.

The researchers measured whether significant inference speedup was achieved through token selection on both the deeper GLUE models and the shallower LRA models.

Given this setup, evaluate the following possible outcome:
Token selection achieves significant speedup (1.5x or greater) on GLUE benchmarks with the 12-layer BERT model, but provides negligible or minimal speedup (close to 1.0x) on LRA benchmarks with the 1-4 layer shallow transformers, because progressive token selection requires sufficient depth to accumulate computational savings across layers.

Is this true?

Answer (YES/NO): YES